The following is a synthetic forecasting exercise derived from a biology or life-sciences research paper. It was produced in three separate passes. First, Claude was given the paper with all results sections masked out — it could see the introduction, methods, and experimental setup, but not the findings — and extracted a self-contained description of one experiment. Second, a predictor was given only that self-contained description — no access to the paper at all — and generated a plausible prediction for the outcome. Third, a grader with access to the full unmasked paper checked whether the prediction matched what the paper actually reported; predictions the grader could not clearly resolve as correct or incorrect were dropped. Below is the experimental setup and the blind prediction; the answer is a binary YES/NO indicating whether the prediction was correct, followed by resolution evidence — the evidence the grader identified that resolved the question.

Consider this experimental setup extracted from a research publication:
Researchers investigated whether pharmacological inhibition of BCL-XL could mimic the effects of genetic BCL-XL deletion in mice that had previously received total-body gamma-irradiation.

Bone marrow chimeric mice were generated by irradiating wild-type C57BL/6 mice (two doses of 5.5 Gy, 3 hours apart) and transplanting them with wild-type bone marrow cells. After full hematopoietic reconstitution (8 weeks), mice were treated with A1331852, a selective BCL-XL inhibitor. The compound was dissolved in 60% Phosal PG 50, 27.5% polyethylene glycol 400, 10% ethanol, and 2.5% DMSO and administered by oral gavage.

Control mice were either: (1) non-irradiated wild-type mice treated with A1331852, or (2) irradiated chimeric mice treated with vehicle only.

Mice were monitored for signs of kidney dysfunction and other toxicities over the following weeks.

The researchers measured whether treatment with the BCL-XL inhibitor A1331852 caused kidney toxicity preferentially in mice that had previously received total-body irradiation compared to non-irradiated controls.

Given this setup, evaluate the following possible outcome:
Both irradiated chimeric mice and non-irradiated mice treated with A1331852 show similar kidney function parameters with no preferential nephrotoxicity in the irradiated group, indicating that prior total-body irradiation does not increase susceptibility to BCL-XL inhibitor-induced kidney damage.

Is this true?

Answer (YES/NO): YES